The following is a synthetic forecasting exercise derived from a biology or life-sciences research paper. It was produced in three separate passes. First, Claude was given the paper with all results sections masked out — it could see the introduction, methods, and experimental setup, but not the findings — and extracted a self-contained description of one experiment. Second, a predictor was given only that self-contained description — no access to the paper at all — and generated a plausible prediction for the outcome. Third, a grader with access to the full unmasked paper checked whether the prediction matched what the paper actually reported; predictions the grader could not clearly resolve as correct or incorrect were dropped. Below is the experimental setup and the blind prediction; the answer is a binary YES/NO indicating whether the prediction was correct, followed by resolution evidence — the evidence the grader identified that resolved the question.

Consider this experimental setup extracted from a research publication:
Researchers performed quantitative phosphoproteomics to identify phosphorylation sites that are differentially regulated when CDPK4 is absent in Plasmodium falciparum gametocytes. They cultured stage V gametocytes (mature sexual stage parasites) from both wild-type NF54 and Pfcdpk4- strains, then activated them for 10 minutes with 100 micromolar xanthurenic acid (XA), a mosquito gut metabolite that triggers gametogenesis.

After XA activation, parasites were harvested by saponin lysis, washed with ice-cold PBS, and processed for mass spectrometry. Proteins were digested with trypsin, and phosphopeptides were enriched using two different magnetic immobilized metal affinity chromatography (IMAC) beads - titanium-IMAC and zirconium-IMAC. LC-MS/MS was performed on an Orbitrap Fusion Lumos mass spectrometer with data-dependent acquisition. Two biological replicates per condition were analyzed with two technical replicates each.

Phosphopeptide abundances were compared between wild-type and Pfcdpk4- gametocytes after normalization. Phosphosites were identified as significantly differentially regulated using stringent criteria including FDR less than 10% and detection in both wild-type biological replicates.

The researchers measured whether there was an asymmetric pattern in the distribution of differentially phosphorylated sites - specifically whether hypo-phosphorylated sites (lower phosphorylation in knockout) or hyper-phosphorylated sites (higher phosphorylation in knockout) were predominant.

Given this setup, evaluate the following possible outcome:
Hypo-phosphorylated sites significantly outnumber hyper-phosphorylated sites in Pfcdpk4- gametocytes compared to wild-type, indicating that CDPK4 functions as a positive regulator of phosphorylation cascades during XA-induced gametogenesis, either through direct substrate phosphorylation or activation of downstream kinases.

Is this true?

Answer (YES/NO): YES